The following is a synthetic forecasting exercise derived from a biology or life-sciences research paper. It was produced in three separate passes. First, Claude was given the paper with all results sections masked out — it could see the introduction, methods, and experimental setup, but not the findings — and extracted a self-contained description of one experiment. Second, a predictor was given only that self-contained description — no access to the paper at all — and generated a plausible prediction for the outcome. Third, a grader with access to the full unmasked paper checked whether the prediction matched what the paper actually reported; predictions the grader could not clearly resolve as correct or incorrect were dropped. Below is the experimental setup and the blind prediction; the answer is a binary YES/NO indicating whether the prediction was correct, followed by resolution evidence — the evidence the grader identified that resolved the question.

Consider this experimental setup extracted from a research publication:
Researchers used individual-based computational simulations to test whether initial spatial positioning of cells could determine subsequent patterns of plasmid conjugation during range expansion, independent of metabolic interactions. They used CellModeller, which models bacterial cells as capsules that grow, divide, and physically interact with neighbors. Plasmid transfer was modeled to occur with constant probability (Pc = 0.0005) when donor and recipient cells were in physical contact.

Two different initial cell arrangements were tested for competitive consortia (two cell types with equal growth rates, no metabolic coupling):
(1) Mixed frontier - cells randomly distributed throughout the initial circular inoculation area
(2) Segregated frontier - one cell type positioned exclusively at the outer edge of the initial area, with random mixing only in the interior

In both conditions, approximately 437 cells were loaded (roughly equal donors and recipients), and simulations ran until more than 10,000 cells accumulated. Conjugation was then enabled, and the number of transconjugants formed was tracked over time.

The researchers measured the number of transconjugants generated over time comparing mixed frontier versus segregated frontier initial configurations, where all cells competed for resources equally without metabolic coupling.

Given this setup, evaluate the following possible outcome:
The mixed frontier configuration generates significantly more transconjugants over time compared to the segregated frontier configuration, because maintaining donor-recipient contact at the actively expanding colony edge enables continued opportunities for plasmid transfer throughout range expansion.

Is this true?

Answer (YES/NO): YES